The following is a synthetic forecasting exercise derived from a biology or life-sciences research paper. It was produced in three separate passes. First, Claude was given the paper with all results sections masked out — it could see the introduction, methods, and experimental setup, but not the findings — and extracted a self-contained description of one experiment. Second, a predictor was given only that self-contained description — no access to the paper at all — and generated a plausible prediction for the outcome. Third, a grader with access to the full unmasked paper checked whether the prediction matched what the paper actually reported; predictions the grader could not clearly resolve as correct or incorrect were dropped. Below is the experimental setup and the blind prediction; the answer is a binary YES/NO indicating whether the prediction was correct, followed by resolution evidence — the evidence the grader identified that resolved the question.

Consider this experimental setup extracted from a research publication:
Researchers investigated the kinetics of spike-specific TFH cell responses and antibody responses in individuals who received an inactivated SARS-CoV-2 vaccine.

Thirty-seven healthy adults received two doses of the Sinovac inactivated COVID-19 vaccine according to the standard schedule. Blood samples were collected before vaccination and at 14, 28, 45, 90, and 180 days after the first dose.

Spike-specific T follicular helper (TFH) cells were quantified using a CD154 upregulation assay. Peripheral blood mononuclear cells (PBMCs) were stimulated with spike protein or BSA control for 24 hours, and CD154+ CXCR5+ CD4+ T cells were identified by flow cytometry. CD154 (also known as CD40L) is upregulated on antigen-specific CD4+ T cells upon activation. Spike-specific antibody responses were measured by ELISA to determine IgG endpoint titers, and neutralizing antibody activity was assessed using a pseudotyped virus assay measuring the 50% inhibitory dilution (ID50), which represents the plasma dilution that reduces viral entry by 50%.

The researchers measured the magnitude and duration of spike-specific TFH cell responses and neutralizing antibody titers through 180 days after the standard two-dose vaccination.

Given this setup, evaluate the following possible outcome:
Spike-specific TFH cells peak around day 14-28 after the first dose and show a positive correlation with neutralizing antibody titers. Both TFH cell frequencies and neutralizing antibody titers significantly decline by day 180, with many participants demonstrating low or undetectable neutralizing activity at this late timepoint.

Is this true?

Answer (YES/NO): NO